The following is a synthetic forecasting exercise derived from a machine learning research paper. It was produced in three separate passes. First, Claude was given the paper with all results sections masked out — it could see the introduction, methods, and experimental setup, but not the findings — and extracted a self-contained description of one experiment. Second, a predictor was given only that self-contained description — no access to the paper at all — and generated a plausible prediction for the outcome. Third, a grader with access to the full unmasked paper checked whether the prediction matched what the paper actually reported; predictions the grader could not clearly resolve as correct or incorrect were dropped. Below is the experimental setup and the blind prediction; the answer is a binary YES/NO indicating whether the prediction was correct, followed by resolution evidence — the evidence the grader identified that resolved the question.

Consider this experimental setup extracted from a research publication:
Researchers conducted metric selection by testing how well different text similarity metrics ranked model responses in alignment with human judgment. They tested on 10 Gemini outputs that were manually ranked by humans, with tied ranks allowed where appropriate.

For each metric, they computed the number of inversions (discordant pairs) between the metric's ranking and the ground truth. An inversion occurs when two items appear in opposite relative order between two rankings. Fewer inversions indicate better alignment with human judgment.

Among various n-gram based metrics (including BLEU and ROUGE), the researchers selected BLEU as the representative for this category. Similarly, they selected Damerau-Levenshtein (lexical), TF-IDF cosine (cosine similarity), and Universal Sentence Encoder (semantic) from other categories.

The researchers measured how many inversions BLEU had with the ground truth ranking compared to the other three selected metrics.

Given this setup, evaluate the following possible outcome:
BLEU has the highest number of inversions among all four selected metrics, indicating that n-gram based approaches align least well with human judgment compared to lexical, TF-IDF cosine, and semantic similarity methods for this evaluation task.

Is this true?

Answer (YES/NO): YES